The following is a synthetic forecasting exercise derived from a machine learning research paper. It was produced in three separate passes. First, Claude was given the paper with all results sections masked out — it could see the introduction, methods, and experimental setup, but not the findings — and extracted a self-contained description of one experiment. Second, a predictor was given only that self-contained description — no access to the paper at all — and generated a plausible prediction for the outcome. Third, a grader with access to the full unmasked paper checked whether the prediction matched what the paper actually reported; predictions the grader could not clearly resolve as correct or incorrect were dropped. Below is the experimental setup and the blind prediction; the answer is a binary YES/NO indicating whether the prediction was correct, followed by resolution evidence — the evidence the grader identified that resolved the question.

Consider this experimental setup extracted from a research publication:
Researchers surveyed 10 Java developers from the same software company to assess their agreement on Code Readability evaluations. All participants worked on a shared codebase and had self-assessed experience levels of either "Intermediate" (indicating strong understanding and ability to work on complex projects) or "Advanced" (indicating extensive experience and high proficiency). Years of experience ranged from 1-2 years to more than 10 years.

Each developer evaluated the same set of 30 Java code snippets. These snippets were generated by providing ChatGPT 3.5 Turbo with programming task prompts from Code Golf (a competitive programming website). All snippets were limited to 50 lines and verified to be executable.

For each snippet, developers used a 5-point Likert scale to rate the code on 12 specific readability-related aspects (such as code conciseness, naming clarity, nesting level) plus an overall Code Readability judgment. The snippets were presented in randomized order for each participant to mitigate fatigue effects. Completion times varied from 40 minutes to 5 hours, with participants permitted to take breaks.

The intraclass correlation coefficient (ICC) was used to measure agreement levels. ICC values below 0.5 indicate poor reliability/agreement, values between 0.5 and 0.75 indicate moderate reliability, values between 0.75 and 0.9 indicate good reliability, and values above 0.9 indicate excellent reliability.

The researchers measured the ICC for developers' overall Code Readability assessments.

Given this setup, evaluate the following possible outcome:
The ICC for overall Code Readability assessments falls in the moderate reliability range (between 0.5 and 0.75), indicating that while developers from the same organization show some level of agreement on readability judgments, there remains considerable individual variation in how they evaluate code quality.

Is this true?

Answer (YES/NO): NO